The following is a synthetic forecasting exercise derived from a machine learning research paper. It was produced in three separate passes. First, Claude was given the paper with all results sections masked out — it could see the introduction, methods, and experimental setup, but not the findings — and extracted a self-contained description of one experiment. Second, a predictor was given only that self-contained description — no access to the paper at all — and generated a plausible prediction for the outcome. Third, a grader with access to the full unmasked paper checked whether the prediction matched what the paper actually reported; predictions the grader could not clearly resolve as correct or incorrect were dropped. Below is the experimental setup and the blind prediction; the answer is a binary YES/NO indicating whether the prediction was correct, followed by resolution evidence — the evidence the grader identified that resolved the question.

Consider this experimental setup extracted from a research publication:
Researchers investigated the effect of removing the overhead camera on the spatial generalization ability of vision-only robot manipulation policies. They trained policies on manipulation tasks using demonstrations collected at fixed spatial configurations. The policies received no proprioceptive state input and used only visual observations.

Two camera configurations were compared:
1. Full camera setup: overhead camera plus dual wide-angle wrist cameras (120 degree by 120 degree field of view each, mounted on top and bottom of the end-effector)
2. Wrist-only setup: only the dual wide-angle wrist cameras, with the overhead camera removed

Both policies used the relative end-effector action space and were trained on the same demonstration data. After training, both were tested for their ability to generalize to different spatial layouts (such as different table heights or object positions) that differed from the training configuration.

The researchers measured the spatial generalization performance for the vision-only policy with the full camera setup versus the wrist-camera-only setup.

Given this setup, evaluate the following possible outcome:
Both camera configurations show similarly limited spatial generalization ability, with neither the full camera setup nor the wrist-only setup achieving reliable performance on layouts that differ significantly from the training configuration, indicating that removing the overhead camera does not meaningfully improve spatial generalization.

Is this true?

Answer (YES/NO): NO